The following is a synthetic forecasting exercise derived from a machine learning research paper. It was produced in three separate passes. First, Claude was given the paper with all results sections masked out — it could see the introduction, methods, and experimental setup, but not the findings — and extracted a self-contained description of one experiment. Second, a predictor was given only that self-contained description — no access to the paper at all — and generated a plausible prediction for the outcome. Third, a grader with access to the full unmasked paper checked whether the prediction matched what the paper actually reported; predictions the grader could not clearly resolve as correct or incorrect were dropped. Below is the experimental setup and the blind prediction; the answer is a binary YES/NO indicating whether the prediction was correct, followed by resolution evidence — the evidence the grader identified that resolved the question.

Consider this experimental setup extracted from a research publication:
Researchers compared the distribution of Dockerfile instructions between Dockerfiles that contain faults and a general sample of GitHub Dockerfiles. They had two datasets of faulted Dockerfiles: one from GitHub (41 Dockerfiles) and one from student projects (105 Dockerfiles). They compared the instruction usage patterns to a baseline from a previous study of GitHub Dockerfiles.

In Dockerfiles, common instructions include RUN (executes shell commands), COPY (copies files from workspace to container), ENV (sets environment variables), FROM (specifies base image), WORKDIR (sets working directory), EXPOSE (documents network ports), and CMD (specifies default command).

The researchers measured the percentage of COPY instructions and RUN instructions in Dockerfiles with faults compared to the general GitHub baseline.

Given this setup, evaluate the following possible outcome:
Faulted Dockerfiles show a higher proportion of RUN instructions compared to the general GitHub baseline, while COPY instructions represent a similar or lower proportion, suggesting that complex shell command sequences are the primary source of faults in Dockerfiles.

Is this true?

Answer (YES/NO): NO